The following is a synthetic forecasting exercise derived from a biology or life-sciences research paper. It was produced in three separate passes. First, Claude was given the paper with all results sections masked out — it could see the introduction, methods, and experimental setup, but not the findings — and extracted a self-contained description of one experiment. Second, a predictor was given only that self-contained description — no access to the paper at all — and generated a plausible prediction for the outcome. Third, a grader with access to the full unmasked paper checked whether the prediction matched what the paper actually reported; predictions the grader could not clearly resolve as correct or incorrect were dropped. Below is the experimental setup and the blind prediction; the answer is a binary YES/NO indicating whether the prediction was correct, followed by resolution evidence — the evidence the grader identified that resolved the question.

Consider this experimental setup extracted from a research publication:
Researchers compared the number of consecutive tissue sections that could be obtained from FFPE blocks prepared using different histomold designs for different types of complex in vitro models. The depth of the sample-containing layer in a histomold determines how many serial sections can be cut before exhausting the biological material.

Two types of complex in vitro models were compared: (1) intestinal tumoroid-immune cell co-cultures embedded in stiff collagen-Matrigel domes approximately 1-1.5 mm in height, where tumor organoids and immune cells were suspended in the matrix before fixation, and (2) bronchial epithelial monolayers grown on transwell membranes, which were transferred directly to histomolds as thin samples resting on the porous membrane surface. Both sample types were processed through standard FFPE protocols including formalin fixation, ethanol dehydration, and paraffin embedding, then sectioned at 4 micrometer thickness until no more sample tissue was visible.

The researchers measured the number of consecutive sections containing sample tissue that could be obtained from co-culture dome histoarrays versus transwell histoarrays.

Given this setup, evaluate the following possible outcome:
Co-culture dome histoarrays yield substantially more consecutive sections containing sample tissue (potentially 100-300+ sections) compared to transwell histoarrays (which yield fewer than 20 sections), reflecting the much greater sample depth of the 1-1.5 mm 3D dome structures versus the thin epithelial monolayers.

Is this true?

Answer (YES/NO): NO